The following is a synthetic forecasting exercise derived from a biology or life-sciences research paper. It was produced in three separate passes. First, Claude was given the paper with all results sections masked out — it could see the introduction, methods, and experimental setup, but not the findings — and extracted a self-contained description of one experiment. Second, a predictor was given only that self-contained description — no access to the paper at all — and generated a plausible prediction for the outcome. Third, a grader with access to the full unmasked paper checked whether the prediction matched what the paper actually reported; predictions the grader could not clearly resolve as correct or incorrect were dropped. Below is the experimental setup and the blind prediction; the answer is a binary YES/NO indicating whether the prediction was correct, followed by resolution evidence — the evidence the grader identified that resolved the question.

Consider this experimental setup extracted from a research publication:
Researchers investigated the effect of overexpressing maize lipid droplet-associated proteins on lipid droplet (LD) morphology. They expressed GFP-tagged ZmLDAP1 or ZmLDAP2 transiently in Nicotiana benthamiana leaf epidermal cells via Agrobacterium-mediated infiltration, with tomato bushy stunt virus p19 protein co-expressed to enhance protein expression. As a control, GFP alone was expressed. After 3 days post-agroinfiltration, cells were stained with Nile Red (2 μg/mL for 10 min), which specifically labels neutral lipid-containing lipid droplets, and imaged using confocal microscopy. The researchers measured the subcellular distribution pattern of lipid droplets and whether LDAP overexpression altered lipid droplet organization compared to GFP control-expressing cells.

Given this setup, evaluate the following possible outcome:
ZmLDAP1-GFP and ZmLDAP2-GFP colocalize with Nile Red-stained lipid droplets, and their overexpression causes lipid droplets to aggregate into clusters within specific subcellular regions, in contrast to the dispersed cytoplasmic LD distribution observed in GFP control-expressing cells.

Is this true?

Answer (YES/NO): YES